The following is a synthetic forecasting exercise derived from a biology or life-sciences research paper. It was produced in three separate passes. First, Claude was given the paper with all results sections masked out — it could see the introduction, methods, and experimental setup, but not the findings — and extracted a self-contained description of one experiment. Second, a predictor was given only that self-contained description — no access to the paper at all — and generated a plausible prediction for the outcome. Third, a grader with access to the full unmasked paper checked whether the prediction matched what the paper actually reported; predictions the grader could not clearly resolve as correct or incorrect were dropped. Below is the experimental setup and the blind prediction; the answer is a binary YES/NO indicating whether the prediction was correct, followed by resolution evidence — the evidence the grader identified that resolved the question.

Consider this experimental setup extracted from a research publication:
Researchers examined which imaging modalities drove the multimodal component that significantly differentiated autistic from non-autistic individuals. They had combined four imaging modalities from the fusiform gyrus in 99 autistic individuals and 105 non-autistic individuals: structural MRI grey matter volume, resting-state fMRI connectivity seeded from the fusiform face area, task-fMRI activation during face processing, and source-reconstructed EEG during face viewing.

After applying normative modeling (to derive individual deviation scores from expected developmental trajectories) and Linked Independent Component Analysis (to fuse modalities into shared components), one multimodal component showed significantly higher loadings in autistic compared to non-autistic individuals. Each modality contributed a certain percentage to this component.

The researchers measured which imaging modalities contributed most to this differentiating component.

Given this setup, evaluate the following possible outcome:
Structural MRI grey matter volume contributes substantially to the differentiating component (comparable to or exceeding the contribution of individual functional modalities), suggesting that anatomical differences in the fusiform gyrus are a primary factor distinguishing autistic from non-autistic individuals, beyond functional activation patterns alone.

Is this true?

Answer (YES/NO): NO